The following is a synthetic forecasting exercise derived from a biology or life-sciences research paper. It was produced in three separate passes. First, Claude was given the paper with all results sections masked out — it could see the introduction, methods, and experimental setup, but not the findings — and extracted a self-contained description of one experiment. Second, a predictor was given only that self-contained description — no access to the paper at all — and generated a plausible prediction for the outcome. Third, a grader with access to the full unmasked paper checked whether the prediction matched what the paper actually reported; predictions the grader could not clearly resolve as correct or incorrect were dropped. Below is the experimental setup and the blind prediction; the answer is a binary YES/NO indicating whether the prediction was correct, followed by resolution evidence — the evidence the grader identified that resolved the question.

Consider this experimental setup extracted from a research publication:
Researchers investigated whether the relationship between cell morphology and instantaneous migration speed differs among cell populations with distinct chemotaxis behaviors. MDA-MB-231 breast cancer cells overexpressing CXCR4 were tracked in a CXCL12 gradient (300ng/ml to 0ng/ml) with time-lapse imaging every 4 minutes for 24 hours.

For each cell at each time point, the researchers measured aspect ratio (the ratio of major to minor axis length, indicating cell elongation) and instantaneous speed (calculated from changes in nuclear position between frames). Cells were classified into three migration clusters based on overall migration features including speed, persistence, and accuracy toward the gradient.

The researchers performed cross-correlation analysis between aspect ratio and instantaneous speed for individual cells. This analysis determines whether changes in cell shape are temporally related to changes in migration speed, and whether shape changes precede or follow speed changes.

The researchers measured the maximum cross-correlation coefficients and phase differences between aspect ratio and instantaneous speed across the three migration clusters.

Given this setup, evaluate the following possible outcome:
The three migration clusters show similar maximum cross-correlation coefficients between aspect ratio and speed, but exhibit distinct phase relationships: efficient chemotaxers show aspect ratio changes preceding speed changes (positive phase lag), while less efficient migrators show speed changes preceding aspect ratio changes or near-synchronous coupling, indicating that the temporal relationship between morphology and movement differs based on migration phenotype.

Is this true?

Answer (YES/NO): NO